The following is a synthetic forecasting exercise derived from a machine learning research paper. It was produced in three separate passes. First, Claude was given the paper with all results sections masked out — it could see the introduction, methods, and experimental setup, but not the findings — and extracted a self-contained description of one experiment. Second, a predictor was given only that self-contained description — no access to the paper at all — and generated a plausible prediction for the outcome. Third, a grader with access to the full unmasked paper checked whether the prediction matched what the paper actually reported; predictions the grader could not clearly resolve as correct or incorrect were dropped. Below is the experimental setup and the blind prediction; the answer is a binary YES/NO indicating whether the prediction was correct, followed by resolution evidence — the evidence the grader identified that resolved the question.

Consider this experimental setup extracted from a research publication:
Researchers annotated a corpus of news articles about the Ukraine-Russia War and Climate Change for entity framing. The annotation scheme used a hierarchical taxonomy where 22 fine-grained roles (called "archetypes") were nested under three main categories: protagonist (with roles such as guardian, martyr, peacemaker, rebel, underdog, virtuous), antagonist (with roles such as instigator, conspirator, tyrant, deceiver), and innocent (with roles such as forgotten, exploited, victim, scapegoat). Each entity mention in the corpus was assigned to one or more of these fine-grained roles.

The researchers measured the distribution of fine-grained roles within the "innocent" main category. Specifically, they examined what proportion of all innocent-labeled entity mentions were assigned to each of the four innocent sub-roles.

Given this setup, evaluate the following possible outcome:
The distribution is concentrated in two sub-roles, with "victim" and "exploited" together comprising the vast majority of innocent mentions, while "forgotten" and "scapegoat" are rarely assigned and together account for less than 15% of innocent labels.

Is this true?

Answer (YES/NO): NO